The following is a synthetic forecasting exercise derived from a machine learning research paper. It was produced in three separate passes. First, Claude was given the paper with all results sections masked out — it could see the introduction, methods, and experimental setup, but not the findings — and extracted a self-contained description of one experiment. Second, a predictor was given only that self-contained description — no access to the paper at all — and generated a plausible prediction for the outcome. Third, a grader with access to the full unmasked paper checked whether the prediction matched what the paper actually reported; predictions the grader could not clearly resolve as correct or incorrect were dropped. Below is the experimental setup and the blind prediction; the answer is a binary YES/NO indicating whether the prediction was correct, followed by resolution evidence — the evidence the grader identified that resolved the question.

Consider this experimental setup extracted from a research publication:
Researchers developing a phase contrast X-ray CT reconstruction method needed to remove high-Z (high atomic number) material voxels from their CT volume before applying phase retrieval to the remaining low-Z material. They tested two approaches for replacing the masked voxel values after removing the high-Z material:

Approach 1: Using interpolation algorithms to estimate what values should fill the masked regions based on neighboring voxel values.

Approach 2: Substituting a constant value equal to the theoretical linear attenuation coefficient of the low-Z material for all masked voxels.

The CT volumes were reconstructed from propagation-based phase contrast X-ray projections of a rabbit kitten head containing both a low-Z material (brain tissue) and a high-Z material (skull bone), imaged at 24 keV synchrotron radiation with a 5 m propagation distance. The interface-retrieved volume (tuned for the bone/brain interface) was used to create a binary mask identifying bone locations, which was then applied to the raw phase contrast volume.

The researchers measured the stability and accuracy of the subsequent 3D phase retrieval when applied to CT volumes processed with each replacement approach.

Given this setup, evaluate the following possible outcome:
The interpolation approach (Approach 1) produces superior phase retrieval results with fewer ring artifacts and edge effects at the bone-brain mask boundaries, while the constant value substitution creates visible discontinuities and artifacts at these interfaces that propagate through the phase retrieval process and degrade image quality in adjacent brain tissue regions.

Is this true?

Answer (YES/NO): NO